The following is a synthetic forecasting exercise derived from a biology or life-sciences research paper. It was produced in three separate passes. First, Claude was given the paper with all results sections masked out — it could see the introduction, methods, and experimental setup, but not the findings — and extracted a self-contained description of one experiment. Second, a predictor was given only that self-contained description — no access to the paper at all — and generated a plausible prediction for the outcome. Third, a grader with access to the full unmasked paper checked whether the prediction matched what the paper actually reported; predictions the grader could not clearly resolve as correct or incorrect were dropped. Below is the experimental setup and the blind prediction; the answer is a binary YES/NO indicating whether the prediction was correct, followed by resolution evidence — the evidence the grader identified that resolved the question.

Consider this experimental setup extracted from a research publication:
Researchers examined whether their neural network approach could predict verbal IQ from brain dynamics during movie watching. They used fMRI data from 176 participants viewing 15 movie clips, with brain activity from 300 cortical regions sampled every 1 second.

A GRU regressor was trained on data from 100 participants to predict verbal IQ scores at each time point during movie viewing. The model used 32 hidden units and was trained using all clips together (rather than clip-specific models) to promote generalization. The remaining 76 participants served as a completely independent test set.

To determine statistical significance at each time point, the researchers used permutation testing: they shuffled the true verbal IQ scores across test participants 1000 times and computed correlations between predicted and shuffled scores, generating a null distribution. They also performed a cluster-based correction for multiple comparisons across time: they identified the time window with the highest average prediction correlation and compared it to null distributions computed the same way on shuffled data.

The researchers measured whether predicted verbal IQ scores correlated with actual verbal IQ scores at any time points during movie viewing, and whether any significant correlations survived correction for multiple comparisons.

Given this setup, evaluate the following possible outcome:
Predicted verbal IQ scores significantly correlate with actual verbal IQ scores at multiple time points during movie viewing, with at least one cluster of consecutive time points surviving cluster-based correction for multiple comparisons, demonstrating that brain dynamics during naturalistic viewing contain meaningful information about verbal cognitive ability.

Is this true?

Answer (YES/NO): YES